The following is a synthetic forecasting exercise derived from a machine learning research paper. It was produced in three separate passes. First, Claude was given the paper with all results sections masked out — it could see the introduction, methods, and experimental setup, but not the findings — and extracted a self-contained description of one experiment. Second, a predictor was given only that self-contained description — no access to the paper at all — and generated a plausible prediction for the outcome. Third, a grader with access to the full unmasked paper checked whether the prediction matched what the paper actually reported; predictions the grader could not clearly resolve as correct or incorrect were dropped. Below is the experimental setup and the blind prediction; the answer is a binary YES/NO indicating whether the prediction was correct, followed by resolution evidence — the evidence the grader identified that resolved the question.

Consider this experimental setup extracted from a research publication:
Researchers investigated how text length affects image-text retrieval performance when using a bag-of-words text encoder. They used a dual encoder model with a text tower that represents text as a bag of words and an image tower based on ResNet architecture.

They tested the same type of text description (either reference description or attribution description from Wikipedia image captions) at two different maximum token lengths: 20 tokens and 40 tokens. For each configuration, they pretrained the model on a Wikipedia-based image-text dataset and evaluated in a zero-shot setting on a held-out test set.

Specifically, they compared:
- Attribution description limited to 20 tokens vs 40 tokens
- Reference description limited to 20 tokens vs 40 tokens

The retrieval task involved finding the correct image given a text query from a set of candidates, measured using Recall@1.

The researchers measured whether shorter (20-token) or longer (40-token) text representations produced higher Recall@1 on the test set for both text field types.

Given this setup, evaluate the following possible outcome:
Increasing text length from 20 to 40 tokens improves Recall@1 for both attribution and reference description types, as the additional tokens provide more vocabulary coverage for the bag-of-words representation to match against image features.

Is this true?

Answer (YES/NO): NO